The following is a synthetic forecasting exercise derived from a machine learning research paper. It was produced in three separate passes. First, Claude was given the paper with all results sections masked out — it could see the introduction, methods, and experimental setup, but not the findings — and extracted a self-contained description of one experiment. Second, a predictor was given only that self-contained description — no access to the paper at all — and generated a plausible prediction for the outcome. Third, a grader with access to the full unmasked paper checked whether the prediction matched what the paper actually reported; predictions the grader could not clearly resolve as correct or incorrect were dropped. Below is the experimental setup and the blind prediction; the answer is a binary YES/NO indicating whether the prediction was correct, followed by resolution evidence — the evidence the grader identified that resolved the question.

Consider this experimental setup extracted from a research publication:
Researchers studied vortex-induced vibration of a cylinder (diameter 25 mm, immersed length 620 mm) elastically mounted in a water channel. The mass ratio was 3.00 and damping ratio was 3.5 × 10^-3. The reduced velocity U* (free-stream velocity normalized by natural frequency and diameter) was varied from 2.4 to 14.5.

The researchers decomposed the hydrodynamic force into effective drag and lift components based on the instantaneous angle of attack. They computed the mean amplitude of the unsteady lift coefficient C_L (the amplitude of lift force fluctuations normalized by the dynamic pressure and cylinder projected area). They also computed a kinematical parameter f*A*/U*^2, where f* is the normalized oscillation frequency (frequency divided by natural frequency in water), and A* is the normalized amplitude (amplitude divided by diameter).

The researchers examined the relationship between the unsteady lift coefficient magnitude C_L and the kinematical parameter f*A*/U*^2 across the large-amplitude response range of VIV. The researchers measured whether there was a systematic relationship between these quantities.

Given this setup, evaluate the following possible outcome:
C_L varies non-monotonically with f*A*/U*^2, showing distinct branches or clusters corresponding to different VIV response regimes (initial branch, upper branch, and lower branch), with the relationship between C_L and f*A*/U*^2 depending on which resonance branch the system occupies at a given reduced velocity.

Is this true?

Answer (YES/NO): NO